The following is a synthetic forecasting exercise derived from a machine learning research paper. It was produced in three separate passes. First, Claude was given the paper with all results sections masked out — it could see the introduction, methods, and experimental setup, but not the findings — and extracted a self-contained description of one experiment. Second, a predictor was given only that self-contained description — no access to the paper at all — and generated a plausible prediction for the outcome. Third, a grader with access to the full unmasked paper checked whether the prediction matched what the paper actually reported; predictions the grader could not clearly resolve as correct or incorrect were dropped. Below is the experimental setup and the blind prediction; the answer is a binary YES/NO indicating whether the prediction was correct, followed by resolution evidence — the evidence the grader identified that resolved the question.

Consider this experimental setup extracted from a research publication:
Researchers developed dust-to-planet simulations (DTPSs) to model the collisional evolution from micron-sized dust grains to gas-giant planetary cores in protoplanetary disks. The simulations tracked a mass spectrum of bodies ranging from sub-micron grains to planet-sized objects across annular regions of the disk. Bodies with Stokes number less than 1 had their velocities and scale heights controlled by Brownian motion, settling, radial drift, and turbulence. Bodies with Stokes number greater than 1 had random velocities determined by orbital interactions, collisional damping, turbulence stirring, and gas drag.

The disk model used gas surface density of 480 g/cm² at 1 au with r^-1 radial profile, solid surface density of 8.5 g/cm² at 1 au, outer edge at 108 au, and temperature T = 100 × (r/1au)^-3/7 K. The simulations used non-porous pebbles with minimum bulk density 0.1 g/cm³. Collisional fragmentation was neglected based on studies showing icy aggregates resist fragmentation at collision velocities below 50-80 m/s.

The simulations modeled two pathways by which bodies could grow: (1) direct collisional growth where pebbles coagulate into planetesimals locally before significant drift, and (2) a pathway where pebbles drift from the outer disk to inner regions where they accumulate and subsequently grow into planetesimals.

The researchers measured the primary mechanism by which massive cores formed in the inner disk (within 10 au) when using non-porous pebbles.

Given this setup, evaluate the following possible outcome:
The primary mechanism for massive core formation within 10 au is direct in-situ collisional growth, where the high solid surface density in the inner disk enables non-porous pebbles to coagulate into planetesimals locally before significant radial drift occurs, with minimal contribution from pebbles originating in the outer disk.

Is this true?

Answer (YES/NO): NO